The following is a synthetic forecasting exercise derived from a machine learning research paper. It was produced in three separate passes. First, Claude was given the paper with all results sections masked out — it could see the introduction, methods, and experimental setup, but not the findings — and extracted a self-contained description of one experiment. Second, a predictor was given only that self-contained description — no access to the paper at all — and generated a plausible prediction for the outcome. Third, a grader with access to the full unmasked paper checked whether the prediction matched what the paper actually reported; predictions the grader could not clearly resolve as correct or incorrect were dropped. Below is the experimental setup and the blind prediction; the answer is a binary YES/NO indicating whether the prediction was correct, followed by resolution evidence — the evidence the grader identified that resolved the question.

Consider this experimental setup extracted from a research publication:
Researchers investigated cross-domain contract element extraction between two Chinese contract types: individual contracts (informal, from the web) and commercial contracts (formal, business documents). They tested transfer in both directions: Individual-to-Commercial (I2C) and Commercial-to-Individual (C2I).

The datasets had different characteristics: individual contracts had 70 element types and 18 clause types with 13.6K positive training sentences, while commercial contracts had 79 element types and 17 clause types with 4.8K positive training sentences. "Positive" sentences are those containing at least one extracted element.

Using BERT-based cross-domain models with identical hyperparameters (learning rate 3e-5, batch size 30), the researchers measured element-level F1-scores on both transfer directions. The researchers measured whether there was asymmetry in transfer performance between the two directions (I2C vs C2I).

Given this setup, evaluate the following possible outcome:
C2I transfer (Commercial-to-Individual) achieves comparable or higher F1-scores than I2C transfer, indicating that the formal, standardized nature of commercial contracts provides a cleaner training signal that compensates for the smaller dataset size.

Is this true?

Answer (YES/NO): YES